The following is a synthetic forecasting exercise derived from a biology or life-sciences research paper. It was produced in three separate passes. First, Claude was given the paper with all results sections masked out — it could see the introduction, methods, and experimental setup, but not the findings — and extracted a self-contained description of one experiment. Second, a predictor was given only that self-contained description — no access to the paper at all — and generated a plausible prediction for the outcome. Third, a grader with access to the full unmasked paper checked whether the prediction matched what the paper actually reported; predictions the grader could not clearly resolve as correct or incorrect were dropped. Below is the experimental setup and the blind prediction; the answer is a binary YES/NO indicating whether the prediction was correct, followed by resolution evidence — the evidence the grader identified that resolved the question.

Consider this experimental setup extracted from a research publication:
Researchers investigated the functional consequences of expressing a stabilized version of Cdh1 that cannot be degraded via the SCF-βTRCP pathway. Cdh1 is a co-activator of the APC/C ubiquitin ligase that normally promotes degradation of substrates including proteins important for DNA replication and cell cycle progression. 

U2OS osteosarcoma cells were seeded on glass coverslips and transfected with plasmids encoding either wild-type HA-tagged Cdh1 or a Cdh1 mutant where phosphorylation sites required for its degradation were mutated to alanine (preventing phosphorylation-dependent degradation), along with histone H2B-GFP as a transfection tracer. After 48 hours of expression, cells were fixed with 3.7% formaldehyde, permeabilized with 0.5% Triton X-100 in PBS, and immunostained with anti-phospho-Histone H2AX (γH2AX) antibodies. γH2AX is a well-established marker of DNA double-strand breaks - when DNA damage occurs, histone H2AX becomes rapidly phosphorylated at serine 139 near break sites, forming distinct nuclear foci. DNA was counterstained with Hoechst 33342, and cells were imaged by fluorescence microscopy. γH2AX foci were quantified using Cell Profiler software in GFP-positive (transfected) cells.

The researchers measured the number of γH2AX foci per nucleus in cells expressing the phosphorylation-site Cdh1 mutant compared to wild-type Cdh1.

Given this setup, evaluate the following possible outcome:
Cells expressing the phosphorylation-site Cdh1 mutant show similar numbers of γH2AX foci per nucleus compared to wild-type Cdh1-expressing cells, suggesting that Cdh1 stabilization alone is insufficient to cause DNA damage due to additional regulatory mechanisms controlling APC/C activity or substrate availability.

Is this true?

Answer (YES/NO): NO